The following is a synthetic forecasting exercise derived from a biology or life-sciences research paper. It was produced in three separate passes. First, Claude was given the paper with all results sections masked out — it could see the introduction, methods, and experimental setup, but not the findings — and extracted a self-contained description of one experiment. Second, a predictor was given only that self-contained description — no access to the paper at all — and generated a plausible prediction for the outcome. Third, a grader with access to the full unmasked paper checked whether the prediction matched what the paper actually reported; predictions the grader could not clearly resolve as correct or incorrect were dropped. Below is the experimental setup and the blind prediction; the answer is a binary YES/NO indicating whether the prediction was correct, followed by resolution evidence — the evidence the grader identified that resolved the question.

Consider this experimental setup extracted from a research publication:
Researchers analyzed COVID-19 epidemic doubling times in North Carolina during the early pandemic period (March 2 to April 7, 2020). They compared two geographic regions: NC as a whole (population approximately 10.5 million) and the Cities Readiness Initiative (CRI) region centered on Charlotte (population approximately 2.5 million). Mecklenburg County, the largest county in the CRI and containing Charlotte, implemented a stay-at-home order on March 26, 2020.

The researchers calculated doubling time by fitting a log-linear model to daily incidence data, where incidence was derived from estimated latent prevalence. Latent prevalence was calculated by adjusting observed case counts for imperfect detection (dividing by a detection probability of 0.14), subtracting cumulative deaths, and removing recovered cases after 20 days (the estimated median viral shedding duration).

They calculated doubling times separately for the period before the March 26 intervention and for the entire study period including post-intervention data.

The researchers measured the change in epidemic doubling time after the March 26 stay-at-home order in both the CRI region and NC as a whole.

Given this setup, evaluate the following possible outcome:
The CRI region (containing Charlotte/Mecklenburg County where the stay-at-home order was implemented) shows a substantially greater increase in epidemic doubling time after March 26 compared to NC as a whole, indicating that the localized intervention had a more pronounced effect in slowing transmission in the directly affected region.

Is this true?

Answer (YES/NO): YES